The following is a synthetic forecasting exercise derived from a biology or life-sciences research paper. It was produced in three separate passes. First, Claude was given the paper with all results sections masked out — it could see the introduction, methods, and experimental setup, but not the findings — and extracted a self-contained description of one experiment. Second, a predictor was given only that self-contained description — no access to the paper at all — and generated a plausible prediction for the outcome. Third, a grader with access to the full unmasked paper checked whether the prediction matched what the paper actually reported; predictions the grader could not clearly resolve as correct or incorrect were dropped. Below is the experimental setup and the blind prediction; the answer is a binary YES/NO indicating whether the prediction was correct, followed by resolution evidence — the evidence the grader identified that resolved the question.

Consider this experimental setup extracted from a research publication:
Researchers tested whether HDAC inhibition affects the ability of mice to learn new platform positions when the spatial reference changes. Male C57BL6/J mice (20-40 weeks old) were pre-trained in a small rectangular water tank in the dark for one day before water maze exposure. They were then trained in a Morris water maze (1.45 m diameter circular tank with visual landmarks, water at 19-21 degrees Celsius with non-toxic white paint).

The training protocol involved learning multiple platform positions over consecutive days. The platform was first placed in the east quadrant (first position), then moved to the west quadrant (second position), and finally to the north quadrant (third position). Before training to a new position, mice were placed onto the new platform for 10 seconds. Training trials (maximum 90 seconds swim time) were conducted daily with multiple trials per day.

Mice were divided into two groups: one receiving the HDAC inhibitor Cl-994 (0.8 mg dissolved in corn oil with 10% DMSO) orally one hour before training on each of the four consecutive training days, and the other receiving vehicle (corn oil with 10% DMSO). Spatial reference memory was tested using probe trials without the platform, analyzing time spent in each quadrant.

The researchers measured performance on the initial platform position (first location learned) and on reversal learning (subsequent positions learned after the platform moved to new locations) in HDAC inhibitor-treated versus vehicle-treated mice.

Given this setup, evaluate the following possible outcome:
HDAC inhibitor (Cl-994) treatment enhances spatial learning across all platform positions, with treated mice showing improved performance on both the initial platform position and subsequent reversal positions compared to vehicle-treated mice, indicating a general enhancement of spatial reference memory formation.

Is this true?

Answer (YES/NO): NO